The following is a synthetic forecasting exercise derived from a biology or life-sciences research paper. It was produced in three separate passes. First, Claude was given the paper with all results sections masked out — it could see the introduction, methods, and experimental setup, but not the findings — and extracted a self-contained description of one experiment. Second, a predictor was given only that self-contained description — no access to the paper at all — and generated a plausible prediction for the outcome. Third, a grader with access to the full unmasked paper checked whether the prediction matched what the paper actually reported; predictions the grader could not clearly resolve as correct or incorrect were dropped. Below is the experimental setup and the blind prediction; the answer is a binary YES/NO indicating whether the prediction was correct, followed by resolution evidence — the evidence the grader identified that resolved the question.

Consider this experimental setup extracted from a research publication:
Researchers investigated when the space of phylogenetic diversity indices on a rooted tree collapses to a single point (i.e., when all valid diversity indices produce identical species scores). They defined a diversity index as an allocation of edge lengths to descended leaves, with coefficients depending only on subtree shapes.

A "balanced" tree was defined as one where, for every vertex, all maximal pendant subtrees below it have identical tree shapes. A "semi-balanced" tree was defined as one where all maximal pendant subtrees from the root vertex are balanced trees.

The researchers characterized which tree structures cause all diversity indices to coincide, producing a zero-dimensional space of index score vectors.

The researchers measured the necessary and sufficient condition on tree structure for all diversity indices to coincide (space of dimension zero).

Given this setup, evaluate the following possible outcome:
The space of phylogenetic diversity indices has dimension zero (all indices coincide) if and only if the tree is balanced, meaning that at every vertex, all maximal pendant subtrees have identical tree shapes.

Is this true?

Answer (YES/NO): NO